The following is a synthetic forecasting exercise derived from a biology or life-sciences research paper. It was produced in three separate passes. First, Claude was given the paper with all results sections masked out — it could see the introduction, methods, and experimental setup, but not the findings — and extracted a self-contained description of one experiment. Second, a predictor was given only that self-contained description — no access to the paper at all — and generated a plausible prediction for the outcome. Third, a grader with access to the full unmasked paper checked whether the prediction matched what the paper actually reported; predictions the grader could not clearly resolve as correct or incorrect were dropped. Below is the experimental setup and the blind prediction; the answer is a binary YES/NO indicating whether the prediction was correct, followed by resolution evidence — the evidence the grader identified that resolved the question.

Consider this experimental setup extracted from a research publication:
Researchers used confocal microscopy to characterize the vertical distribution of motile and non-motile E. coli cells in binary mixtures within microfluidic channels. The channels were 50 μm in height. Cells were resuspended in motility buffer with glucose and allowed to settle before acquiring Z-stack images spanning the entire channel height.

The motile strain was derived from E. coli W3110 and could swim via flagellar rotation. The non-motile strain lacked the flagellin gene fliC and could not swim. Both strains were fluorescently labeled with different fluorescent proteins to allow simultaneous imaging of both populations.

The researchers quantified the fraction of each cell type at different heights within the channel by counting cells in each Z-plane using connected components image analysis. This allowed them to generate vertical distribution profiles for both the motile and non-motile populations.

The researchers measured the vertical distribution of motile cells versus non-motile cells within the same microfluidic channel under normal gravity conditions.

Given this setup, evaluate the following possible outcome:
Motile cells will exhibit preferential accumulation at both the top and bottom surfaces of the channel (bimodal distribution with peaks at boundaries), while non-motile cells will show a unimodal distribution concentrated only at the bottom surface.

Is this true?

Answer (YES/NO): YES